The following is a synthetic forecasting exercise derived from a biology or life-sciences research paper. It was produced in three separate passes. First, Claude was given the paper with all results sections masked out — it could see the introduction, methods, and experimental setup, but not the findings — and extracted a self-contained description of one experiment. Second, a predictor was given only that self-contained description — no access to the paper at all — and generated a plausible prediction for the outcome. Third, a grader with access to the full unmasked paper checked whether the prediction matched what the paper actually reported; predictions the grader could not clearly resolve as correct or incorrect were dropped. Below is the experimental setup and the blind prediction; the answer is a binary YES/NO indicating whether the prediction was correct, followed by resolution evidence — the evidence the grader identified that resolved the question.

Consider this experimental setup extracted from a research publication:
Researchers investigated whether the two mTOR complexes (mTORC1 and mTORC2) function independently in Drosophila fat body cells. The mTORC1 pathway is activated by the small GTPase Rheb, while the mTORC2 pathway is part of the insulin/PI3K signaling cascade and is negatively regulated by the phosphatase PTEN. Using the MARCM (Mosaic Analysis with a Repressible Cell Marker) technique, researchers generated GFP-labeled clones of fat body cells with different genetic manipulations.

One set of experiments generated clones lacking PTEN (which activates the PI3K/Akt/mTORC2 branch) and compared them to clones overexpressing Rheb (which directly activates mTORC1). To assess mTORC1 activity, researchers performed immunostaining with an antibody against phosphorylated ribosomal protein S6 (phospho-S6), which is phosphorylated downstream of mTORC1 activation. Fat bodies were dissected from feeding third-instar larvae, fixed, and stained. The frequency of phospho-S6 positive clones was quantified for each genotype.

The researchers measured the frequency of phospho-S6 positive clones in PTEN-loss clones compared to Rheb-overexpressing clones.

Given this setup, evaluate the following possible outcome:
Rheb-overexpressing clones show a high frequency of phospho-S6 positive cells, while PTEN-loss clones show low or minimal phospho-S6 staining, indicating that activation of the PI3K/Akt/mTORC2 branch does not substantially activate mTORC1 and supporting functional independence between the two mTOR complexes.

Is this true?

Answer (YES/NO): NO